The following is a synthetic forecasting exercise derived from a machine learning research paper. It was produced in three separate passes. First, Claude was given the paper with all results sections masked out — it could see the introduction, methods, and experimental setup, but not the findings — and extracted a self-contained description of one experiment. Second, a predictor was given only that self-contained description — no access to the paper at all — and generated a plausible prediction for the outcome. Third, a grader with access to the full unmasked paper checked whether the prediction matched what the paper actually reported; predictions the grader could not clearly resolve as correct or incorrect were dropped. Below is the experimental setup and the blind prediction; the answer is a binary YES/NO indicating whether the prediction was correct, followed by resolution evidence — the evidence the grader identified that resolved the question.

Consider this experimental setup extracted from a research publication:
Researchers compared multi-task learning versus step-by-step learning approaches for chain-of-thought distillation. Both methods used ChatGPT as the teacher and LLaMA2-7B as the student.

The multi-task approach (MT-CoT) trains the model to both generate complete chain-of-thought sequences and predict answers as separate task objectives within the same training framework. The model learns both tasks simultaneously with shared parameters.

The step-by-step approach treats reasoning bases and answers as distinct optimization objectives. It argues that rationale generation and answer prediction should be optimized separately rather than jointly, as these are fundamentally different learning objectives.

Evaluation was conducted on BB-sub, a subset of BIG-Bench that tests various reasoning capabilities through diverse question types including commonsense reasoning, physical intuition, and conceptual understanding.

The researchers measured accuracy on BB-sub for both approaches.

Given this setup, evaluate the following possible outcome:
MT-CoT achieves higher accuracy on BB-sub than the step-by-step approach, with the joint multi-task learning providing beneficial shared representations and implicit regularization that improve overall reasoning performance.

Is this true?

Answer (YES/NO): YES